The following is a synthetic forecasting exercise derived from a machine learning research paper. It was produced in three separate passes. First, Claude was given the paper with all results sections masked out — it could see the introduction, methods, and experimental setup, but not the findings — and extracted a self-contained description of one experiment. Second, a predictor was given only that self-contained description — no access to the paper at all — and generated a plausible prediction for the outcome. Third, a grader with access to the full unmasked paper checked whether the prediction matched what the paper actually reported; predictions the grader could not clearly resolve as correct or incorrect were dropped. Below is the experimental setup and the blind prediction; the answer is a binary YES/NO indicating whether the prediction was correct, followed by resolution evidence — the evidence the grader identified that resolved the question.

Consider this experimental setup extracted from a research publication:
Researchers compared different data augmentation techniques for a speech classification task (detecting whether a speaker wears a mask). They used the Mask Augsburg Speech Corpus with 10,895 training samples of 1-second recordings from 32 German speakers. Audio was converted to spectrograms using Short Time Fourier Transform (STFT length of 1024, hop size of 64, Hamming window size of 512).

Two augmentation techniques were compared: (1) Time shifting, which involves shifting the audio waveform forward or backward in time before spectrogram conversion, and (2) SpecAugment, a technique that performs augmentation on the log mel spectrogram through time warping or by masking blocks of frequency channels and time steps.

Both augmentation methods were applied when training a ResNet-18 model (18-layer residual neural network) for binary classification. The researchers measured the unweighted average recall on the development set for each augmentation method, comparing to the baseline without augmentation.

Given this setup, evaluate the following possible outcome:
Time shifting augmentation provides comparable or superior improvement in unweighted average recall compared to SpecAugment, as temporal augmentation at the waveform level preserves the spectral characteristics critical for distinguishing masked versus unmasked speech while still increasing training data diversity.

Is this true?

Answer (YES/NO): YES